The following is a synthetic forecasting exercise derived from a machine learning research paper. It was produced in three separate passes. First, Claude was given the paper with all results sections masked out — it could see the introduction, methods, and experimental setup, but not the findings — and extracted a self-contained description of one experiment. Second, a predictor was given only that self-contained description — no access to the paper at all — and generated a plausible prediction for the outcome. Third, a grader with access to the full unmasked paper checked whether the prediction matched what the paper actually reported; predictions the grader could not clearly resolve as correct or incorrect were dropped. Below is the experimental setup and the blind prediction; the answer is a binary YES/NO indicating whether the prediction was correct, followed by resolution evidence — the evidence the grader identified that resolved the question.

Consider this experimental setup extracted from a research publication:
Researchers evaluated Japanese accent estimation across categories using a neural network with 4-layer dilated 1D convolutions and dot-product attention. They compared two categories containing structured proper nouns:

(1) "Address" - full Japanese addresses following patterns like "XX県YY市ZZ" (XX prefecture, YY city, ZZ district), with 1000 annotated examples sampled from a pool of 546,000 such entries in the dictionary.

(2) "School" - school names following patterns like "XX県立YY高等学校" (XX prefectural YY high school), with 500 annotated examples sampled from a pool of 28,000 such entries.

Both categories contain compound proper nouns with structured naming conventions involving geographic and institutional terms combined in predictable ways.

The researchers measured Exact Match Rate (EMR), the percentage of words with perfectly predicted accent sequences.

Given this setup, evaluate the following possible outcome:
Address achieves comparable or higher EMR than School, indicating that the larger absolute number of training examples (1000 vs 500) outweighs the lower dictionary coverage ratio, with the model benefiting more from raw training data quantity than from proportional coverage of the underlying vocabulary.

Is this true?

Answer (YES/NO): NO